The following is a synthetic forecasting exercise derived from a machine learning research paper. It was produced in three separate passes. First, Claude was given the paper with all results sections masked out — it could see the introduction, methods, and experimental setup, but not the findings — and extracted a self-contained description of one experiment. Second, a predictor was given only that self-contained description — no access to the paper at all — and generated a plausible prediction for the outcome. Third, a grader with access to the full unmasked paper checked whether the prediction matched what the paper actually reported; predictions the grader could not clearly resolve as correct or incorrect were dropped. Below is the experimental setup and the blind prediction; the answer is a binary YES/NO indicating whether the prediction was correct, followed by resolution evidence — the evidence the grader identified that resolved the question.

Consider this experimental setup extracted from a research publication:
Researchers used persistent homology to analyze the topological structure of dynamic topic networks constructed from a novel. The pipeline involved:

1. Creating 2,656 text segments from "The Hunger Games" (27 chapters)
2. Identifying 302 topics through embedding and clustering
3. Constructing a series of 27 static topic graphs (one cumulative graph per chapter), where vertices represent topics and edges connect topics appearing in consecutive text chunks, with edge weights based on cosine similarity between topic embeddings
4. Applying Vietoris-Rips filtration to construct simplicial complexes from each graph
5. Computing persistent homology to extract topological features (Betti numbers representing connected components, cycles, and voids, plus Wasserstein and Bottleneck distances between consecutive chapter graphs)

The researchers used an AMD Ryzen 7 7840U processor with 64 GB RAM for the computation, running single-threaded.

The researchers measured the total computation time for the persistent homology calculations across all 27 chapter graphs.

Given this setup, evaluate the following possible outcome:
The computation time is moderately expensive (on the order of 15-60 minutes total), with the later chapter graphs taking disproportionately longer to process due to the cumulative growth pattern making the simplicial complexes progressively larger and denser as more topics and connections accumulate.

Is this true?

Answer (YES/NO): NO